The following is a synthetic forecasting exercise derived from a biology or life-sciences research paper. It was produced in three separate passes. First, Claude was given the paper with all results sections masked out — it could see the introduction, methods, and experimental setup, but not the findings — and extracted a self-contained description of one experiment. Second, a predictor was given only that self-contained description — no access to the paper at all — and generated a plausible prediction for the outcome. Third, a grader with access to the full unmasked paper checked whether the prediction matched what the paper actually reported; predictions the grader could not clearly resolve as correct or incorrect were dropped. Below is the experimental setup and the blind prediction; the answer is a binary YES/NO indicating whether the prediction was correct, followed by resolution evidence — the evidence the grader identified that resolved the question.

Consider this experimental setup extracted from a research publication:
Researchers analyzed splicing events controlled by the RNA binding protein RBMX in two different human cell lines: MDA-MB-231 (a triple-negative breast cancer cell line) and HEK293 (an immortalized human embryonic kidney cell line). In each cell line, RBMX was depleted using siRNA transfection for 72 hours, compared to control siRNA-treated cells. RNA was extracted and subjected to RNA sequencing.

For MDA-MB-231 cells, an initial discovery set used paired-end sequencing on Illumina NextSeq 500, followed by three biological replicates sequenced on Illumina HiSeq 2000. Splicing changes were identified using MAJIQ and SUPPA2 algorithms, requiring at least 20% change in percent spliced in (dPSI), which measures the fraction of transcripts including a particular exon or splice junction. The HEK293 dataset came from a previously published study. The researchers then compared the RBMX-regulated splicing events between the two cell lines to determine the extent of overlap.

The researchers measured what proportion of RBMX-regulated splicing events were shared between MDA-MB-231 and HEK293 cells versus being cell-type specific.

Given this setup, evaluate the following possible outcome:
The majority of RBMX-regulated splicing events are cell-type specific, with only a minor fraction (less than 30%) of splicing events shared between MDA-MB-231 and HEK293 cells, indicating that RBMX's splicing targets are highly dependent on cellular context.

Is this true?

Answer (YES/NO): NO